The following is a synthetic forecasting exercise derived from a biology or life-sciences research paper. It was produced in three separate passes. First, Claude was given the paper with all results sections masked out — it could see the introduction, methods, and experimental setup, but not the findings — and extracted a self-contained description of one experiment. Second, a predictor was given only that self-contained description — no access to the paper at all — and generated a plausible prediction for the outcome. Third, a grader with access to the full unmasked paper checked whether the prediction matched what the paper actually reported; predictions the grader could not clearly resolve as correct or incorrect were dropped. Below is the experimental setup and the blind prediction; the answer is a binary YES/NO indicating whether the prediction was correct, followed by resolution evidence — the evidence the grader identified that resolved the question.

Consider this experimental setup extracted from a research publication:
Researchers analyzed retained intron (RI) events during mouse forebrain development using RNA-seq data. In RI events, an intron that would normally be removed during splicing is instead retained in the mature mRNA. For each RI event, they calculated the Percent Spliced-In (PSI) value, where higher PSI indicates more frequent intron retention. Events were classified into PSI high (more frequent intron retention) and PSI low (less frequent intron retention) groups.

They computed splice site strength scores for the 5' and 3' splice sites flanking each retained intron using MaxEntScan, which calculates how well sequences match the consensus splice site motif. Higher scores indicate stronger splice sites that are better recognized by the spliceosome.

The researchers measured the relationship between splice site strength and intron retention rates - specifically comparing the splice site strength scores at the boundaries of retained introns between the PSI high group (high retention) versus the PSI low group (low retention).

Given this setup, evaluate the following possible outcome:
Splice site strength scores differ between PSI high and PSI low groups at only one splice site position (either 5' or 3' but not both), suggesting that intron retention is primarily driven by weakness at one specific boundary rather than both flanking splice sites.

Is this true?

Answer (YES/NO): NO